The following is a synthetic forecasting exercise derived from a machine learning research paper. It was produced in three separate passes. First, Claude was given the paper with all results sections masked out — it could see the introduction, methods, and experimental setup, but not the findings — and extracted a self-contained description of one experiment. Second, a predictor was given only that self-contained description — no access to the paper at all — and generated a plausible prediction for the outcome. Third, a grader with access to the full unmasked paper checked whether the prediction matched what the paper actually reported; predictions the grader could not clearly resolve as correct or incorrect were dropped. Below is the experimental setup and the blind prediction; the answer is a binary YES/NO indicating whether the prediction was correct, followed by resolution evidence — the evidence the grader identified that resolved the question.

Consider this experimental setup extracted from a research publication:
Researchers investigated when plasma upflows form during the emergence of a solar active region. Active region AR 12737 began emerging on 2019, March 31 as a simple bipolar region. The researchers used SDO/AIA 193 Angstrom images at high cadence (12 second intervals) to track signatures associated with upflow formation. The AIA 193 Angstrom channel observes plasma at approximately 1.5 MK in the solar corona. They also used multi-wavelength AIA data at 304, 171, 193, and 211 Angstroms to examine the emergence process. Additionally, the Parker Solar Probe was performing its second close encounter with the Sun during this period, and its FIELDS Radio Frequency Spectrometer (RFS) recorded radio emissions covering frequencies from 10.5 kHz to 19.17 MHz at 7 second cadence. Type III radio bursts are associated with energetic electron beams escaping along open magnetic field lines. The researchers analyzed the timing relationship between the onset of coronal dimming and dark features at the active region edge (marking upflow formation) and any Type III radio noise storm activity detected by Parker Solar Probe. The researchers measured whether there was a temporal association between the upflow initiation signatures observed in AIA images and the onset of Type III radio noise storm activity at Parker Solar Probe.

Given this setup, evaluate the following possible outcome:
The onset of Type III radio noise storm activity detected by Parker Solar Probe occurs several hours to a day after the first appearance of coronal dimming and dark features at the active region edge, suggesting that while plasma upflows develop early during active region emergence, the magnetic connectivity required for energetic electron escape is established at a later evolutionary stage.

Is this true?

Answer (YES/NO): NO